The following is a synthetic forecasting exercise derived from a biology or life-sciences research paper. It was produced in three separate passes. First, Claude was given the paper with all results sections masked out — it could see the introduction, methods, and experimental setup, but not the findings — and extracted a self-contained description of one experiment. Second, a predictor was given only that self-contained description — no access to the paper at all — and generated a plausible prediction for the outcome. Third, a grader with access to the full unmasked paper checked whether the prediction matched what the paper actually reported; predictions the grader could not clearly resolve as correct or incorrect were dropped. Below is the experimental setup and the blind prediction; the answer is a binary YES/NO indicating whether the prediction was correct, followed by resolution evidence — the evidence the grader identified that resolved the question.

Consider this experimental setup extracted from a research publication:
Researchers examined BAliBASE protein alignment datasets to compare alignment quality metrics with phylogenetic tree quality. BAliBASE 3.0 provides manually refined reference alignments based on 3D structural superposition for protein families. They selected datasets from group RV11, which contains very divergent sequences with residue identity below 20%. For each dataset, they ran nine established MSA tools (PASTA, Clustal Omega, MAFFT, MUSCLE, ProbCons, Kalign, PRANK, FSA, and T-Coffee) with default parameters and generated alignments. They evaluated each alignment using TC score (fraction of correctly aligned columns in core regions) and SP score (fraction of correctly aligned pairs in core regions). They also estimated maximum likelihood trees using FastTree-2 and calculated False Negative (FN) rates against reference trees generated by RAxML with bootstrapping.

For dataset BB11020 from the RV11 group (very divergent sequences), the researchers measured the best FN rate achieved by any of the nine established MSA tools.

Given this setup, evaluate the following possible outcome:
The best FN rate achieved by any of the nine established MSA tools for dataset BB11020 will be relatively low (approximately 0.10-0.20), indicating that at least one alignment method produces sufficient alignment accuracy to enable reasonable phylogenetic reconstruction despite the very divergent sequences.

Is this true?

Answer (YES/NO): NO